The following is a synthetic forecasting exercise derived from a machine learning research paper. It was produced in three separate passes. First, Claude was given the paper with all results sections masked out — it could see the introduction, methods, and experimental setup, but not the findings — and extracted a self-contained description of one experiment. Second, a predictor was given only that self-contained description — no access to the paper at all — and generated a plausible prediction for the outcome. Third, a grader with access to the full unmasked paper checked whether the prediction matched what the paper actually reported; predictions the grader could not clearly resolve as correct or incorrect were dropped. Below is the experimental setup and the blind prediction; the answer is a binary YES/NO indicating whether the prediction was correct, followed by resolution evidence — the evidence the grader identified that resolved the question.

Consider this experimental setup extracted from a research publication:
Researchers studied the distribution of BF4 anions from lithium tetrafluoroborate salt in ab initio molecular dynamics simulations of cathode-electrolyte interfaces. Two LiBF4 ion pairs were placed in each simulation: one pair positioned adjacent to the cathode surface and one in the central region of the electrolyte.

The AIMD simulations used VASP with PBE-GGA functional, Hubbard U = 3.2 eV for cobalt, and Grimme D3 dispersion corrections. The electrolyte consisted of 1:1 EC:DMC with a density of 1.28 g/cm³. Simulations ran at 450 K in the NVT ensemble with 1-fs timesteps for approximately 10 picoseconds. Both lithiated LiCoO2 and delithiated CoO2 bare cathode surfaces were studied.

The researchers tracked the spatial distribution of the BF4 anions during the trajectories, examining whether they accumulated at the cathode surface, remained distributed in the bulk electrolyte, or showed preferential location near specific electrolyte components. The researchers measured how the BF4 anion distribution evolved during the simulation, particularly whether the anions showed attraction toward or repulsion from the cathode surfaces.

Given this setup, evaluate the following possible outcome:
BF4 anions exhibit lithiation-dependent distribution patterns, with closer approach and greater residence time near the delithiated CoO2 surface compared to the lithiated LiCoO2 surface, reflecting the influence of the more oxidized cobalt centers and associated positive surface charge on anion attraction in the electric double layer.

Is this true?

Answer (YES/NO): NO